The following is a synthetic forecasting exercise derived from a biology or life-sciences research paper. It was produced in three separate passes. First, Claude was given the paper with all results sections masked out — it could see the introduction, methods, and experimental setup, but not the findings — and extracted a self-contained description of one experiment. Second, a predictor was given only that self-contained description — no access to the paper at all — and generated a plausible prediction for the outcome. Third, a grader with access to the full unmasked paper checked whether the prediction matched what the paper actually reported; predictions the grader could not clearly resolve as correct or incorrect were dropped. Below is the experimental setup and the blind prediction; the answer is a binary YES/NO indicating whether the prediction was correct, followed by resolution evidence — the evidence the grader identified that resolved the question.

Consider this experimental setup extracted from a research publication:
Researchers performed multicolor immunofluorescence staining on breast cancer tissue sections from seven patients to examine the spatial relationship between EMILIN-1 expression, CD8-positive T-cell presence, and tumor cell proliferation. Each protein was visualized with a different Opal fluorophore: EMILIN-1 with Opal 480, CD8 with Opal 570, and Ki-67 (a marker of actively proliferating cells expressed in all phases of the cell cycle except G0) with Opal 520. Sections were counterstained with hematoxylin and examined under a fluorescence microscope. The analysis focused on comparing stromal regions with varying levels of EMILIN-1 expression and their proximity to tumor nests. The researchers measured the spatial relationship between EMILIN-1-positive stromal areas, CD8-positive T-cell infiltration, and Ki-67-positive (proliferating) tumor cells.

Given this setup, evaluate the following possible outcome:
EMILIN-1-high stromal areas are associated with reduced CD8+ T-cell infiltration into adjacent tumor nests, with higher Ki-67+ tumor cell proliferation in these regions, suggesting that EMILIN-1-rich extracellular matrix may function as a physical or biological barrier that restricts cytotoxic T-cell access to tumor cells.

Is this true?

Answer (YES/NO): NO